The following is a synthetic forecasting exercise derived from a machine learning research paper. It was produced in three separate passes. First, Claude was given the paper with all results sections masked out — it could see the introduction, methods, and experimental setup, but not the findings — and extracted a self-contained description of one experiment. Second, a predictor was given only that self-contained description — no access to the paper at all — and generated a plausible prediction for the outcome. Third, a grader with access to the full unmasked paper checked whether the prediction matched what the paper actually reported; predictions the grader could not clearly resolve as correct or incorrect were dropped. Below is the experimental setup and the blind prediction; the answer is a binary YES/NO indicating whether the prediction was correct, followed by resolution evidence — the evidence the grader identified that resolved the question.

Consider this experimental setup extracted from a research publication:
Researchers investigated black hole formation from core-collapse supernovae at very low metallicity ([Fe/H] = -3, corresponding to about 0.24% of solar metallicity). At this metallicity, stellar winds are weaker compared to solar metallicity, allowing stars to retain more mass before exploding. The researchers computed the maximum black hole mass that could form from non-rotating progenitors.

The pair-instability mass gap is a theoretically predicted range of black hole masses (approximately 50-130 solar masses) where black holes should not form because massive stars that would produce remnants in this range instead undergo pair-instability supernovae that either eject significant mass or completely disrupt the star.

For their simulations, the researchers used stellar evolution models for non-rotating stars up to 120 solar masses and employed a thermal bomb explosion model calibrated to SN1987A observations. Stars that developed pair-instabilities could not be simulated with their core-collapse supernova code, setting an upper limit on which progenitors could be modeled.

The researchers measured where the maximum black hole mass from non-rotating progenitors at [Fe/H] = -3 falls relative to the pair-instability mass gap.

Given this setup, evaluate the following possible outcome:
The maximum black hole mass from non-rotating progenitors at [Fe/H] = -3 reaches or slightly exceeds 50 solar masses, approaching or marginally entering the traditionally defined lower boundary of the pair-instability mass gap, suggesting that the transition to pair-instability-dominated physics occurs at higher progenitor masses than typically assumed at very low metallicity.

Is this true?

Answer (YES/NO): NO